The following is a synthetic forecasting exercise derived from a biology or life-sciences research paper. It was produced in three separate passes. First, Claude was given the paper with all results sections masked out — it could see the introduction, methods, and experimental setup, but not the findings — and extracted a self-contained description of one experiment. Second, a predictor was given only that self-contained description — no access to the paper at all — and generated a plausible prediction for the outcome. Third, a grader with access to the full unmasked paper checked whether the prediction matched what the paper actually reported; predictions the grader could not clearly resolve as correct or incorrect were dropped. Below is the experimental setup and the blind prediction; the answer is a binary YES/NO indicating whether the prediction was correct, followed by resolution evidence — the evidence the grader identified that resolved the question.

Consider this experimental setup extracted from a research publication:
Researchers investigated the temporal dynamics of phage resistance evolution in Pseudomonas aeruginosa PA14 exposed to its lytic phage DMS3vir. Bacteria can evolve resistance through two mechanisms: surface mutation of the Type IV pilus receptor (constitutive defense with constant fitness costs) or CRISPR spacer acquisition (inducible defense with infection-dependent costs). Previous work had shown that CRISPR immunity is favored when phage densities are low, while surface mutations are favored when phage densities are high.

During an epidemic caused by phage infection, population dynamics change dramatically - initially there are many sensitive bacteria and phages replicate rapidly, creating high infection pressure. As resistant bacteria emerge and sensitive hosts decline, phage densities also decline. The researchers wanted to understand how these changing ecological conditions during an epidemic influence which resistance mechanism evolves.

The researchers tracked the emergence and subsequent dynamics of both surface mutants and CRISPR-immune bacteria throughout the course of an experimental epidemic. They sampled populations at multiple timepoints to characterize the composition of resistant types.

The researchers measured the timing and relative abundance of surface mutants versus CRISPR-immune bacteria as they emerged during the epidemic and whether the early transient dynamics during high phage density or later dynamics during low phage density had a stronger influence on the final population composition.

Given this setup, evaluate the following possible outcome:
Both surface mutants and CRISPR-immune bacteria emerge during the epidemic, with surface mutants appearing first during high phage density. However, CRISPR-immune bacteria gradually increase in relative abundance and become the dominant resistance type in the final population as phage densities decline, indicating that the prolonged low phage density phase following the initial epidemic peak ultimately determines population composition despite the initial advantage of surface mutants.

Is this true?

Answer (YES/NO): NO